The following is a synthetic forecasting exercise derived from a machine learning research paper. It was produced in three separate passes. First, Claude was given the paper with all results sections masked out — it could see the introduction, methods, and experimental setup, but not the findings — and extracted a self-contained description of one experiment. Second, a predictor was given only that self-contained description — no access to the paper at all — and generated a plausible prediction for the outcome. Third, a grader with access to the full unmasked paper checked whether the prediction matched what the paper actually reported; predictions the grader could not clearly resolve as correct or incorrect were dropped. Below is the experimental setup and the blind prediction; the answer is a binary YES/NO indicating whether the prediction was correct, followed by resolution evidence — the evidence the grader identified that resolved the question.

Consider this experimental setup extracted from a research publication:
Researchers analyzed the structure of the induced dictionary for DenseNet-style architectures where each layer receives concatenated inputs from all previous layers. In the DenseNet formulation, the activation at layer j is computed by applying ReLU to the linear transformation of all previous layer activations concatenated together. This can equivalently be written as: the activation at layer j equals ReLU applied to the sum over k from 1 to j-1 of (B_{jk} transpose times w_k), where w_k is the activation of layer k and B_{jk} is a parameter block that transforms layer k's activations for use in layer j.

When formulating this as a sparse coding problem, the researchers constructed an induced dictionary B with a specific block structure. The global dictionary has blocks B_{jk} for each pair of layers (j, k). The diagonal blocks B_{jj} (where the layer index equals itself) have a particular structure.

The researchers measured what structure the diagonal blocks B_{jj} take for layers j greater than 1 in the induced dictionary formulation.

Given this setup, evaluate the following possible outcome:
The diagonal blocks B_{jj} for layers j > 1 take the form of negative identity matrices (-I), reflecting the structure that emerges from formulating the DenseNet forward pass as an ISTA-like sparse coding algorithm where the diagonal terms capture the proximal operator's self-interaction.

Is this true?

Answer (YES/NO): NO